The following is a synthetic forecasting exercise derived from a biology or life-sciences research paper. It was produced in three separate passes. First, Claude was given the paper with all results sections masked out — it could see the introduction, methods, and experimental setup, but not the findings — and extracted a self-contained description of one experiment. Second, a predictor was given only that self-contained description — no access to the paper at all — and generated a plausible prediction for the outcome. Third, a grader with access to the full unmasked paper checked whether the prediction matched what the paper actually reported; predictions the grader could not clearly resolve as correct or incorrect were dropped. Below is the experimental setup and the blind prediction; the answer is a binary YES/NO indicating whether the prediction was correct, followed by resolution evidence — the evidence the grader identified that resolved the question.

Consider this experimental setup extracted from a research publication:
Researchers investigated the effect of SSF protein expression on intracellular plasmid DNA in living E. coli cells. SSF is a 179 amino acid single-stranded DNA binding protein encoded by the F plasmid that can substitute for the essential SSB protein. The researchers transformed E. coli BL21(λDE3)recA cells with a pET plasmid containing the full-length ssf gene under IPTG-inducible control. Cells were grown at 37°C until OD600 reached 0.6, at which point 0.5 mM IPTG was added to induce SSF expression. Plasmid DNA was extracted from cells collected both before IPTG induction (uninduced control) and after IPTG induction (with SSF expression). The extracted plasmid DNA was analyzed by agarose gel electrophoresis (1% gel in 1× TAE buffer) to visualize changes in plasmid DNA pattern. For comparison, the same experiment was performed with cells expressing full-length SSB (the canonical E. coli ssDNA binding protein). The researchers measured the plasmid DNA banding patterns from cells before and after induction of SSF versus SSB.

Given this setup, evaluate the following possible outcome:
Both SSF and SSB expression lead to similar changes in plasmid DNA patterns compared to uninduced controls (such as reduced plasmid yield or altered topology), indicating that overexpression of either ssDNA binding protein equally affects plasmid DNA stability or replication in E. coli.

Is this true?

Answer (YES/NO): NO